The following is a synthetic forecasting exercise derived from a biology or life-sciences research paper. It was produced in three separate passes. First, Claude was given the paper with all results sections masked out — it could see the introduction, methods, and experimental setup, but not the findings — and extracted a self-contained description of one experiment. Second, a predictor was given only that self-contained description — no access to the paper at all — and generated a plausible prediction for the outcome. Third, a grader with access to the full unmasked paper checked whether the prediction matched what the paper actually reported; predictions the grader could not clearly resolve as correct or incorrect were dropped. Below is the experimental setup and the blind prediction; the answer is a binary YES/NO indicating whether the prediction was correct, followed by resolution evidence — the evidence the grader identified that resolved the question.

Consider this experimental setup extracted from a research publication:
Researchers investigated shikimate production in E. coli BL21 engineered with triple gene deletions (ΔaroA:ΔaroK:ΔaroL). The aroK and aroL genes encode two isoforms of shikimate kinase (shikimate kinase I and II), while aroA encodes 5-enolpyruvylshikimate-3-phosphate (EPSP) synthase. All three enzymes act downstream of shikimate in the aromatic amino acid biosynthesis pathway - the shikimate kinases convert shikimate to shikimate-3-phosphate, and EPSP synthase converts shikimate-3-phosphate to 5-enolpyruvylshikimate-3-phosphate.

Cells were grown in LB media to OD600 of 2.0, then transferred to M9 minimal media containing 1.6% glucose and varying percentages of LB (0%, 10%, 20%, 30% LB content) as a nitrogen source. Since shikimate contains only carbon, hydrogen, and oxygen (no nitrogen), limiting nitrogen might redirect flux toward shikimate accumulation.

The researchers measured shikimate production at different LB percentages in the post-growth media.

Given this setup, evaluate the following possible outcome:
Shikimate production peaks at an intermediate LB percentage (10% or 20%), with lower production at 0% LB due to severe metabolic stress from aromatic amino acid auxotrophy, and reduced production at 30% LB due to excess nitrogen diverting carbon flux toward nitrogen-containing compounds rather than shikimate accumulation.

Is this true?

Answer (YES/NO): YES